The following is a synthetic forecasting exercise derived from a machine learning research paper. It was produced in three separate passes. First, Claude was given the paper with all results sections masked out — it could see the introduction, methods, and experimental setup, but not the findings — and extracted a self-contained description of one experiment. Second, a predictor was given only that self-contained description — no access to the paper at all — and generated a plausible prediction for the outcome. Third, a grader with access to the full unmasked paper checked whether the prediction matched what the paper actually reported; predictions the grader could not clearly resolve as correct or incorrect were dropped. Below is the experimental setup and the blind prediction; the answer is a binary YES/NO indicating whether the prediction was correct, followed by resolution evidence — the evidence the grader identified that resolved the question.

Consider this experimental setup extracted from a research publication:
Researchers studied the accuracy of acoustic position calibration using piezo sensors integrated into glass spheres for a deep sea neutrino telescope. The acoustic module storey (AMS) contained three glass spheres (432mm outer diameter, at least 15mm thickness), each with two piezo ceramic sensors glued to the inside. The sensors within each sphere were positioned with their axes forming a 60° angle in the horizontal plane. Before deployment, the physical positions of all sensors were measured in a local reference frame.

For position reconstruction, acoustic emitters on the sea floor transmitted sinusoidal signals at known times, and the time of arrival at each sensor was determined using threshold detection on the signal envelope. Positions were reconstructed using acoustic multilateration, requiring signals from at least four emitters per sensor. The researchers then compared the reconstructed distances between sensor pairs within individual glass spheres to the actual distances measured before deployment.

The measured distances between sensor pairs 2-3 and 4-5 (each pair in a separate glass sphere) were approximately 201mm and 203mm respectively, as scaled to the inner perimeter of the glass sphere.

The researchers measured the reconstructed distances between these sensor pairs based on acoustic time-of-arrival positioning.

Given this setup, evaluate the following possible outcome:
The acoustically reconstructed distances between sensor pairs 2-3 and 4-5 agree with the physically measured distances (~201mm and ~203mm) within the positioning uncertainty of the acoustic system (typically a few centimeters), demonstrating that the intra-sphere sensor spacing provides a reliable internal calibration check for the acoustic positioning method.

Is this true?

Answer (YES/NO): NO